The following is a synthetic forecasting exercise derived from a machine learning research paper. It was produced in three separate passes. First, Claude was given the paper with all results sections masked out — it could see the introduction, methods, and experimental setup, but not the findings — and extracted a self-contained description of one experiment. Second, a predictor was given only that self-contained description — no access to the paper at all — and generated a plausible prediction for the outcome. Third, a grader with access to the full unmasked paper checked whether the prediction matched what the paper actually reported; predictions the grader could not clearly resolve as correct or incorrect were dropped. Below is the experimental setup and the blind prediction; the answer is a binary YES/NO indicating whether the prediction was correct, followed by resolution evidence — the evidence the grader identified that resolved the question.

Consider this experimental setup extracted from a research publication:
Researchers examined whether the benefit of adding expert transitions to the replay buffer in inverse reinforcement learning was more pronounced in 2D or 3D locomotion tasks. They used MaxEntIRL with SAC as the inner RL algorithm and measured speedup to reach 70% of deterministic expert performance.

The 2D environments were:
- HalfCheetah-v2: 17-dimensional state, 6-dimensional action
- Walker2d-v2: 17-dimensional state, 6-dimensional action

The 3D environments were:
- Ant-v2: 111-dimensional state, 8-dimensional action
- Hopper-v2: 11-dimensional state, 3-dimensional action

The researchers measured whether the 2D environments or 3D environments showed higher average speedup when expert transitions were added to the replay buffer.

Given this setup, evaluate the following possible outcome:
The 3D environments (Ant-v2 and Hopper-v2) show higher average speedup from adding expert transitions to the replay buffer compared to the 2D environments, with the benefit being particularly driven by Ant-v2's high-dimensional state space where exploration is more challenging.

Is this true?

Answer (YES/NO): YES